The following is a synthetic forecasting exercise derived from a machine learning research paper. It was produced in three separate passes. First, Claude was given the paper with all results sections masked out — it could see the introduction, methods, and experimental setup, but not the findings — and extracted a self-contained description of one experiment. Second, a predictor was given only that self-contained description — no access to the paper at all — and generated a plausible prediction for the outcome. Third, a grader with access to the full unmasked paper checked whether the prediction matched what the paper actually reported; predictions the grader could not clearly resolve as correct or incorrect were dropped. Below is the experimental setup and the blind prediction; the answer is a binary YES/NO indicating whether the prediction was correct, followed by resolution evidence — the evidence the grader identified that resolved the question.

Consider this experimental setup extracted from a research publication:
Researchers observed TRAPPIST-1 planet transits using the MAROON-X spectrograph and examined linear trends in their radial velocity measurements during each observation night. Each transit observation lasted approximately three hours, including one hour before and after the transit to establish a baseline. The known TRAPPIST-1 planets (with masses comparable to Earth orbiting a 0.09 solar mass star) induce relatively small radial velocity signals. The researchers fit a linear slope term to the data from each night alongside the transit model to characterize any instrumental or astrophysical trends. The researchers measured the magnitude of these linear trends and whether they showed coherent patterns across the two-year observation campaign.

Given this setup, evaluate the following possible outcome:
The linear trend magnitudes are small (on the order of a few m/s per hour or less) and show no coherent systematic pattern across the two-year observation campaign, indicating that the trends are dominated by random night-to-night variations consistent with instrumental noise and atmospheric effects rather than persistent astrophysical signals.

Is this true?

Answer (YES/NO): NO